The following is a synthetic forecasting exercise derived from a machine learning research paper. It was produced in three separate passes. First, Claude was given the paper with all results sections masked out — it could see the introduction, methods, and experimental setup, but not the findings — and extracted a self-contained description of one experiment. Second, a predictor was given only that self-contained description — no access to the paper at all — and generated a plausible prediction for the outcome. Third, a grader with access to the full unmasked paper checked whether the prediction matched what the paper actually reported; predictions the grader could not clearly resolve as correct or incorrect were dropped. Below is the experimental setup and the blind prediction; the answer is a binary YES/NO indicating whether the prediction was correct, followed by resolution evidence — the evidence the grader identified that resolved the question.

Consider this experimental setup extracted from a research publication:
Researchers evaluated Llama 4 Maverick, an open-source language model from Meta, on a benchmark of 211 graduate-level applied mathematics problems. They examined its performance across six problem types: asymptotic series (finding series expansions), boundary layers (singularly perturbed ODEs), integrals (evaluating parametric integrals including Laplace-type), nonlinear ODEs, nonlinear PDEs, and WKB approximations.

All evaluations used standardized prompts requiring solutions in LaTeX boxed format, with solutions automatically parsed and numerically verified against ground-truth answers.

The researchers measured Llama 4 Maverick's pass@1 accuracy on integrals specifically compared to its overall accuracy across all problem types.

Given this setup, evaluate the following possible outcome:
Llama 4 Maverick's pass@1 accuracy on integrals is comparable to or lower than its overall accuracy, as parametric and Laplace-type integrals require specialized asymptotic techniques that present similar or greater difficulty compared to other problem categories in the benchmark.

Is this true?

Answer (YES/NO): NO